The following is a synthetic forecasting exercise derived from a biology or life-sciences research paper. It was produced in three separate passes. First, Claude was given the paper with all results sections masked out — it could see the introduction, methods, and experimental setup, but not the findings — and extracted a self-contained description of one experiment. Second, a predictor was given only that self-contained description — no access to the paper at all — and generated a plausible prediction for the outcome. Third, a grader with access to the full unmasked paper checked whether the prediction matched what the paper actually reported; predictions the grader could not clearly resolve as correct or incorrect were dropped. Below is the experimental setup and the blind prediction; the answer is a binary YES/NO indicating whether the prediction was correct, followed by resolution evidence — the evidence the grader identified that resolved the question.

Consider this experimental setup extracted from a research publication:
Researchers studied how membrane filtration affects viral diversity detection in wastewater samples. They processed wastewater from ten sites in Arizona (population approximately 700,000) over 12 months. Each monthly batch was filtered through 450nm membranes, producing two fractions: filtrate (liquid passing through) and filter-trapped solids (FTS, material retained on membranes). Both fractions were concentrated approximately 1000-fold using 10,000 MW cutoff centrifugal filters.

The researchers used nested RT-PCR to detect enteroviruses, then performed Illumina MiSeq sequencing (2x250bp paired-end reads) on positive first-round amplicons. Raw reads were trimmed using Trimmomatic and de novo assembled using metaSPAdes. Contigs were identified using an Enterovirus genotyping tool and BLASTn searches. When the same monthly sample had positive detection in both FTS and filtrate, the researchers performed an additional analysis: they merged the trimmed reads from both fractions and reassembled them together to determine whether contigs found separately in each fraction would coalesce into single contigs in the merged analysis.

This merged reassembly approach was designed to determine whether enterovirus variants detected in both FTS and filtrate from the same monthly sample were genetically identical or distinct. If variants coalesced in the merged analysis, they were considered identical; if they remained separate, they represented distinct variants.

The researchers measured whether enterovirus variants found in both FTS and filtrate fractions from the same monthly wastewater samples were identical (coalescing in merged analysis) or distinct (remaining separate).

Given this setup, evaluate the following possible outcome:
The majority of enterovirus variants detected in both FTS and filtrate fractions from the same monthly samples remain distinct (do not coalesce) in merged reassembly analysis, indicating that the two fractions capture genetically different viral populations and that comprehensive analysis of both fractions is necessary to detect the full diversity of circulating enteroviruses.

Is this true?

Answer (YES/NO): NO